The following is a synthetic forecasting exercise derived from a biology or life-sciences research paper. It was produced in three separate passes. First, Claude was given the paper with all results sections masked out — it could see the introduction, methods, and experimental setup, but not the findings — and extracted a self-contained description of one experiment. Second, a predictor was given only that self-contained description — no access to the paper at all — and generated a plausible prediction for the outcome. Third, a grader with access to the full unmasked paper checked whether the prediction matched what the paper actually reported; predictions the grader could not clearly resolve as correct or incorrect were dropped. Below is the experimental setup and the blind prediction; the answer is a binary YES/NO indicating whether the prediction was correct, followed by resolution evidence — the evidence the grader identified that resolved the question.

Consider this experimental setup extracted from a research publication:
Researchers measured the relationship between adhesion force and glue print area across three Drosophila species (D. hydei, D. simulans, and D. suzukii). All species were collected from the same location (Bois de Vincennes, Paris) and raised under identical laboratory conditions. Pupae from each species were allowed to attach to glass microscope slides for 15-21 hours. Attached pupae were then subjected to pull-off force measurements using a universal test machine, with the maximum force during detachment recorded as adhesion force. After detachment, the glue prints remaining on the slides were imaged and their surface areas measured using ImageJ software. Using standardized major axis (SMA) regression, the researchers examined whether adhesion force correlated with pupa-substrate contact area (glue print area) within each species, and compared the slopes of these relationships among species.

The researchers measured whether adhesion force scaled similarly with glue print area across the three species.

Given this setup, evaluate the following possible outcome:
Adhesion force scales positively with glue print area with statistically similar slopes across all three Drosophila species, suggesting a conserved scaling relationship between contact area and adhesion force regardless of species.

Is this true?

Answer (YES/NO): YES